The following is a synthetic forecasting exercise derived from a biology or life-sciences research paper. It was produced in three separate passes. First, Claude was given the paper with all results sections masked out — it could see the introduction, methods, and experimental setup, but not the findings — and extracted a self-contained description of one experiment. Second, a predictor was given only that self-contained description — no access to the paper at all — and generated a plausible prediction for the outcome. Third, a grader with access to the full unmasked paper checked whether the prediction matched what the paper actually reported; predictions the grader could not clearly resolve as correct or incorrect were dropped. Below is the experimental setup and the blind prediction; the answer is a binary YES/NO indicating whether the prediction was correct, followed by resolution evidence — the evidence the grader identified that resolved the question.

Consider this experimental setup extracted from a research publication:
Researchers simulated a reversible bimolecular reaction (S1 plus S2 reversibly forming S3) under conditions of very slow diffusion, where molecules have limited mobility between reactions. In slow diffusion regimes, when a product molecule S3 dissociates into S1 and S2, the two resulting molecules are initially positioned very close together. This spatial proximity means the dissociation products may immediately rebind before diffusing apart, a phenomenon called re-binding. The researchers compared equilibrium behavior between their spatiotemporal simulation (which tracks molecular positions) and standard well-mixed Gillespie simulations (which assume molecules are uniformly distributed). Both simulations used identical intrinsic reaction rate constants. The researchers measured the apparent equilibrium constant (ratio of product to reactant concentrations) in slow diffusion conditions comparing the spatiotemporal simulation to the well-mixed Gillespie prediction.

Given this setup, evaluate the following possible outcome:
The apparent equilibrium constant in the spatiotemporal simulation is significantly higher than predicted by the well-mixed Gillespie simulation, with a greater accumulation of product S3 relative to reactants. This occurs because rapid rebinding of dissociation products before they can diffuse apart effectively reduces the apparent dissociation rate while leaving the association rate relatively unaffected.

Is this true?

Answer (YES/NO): NO